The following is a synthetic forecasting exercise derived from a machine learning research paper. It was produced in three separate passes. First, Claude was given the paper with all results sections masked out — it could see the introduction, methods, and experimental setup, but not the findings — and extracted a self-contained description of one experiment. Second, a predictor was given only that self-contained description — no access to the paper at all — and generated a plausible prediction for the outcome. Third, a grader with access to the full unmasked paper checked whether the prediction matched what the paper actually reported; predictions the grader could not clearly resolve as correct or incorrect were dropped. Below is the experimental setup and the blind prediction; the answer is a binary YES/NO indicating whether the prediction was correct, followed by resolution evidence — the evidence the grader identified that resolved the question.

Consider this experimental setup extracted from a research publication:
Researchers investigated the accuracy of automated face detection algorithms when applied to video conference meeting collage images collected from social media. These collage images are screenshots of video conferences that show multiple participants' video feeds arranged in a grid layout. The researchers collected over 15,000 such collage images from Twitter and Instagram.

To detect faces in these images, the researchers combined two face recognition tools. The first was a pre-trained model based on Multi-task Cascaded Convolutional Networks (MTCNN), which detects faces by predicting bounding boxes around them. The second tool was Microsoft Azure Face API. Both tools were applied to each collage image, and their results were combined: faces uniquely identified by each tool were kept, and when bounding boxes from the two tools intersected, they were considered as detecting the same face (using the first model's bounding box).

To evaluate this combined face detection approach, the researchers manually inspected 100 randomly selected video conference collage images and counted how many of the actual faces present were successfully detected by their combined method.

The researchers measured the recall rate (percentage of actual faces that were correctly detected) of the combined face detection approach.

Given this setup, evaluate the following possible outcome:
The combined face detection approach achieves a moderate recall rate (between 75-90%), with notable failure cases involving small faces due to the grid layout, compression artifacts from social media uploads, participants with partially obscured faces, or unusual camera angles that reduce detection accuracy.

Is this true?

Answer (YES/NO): YES